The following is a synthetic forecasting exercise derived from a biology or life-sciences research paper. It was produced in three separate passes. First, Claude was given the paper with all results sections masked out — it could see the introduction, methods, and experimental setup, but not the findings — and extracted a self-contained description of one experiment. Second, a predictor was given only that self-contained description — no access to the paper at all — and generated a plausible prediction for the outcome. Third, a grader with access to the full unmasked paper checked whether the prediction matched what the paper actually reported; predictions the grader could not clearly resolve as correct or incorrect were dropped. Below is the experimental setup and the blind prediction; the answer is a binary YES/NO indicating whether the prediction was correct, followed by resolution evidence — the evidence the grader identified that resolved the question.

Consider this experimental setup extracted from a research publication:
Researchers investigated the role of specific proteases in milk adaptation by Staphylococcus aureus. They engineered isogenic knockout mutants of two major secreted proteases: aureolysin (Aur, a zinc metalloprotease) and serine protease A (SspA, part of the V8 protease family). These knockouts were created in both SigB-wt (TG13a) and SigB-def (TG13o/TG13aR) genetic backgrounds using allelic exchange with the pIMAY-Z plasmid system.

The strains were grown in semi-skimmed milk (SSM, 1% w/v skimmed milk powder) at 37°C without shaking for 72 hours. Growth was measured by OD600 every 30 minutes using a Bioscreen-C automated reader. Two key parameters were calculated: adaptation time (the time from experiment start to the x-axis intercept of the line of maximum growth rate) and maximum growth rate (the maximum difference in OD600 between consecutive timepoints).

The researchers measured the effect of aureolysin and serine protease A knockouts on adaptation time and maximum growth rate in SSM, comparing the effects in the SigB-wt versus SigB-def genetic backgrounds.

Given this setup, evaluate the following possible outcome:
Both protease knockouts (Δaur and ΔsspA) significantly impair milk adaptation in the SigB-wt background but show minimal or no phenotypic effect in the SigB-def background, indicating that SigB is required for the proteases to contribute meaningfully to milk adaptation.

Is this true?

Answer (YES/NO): NO